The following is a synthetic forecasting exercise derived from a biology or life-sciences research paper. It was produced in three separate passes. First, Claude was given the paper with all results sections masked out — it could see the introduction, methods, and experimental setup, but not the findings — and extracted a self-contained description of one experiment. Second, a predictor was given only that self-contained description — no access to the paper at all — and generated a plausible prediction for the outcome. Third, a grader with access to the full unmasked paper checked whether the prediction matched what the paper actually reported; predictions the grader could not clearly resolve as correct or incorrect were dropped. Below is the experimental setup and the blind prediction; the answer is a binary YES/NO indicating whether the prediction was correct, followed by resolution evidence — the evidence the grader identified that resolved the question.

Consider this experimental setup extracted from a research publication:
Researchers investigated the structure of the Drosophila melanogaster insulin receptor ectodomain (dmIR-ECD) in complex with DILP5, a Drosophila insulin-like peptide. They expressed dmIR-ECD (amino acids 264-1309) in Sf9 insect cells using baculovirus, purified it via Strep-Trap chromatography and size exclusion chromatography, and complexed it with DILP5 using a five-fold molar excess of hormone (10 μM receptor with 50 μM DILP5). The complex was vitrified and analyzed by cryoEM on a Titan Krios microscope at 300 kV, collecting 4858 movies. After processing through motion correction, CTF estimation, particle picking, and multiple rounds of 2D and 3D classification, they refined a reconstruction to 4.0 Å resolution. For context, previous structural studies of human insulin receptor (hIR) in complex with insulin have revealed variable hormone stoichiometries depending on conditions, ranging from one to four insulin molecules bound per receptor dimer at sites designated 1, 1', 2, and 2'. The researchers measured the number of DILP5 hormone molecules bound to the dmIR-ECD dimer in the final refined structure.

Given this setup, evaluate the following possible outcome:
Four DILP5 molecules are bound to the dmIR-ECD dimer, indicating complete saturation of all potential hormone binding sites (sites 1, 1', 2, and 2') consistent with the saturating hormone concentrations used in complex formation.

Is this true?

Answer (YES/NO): NO